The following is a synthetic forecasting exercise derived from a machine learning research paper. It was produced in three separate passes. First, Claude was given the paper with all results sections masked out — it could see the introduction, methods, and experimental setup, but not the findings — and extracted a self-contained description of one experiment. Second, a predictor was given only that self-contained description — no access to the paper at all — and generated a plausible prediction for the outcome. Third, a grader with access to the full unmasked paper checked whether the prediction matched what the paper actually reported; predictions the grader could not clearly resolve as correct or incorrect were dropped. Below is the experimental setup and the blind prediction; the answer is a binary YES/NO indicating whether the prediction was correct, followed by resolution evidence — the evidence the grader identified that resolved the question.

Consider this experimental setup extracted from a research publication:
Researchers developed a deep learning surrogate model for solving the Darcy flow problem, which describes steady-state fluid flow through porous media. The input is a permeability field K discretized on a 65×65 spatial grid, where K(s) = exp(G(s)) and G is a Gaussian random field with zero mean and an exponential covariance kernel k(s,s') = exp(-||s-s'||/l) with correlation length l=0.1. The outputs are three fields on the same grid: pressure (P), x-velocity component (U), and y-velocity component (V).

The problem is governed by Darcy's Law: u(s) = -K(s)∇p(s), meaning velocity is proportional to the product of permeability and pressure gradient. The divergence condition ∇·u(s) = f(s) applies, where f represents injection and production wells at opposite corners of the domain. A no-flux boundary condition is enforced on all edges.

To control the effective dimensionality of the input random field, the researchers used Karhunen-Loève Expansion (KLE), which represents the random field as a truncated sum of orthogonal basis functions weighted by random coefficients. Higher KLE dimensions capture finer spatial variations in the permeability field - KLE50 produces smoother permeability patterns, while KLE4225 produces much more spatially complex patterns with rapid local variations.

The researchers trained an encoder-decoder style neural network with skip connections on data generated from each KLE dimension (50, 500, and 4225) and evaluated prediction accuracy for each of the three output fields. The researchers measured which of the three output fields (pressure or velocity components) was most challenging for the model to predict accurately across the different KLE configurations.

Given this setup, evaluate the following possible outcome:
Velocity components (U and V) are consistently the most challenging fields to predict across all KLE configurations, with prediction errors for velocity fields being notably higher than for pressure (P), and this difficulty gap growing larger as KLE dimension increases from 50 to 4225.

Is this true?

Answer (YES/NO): NO